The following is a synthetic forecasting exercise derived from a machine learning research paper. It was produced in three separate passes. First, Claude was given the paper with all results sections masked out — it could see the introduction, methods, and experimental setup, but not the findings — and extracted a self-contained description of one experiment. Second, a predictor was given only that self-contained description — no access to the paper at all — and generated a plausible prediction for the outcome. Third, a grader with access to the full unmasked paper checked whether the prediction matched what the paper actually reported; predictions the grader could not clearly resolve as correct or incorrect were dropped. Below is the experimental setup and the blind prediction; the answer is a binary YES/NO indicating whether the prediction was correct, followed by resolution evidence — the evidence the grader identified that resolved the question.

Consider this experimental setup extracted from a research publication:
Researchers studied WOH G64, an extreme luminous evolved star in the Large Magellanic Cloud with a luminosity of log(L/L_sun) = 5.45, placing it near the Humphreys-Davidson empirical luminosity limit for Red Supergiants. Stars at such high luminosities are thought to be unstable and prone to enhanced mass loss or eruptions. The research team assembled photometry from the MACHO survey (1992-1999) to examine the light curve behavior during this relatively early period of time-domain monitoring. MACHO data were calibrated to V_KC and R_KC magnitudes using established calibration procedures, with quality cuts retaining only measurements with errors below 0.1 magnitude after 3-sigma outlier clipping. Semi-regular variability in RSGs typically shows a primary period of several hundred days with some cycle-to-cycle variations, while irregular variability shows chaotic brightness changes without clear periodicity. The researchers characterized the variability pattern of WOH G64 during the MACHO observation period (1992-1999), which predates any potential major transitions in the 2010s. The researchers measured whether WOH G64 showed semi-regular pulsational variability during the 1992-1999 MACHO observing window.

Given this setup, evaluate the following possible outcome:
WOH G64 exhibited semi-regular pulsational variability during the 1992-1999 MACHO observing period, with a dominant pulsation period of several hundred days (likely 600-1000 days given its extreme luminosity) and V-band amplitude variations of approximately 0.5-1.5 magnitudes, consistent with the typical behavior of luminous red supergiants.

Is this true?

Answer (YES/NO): NO